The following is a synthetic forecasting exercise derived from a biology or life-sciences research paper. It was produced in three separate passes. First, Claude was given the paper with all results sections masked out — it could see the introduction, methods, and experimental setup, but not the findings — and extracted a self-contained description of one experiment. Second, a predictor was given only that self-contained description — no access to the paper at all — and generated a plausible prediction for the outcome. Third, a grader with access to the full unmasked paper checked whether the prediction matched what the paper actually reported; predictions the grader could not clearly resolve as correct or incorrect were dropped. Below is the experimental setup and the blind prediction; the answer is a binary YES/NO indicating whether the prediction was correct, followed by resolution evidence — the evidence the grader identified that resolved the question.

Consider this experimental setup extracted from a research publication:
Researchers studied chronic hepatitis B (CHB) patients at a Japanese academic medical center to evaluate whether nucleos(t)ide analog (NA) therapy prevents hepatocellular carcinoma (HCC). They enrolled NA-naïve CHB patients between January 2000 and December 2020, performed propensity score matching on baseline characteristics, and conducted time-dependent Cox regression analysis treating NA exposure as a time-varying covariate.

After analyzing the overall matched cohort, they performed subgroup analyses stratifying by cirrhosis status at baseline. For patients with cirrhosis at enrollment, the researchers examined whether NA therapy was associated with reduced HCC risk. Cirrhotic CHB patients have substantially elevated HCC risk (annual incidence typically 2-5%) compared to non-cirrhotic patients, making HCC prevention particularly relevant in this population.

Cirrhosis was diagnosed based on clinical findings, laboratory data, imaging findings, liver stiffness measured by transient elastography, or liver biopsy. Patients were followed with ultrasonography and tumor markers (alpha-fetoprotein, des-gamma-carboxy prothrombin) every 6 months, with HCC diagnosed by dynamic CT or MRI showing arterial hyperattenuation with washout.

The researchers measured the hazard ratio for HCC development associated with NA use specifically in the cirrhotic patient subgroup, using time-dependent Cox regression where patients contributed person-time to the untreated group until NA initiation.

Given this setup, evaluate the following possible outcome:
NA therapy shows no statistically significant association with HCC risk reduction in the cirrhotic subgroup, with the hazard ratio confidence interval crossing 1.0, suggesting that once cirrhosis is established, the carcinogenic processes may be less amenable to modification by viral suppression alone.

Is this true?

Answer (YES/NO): NO